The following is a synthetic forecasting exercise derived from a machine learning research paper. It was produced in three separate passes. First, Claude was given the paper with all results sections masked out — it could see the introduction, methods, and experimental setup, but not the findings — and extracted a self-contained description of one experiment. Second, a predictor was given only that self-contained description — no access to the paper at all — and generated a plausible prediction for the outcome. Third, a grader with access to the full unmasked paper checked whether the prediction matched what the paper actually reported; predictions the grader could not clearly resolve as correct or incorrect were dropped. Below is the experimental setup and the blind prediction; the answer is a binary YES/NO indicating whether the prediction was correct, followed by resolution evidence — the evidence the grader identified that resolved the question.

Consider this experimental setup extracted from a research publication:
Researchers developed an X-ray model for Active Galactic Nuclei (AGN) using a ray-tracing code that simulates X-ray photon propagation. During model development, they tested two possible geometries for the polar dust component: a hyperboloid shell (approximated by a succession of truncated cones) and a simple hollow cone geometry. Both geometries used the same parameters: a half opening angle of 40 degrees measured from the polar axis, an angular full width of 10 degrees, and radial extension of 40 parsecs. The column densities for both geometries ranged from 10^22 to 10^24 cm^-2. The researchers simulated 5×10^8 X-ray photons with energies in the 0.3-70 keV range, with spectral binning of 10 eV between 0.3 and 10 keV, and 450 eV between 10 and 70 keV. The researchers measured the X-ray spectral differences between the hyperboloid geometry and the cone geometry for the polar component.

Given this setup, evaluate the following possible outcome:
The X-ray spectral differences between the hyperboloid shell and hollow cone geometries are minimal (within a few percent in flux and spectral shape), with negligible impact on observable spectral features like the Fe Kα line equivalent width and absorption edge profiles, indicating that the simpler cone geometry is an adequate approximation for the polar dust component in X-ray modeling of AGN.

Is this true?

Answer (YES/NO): YES